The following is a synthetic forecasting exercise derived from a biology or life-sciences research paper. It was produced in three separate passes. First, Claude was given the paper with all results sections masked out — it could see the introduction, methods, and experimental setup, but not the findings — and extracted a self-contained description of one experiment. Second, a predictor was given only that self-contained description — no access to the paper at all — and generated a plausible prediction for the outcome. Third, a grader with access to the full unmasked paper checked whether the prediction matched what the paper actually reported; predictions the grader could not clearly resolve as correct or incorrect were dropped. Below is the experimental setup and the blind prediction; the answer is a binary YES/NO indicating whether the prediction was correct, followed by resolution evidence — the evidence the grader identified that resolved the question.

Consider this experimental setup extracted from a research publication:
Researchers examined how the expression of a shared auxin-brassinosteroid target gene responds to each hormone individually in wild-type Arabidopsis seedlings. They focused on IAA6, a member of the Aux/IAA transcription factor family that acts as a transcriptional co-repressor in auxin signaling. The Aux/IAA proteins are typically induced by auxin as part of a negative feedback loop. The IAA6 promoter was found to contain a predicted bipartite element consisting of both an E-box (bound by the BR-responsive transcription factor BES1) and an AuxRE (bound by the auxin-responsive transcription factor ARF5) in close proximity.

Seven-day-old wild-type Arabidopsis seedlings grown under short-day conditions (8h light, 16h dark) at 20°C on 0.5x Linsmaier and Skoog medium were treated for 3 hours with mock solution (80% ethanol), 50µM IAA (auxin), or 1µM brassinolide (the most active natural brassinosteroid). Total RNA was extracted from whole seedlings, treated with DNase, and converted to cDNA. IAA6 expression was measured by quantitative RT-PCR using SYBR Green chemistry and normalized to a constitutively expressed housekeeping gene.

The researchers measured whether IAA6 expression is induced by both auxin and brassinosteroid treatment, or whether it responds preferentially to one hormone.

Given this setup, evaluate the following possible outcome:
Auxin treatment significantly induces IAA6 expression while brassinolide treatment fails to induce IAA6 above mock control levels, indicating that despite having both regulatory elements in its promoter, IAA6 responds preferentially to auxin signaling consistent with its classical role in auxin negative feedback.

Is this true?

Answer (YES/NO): NO